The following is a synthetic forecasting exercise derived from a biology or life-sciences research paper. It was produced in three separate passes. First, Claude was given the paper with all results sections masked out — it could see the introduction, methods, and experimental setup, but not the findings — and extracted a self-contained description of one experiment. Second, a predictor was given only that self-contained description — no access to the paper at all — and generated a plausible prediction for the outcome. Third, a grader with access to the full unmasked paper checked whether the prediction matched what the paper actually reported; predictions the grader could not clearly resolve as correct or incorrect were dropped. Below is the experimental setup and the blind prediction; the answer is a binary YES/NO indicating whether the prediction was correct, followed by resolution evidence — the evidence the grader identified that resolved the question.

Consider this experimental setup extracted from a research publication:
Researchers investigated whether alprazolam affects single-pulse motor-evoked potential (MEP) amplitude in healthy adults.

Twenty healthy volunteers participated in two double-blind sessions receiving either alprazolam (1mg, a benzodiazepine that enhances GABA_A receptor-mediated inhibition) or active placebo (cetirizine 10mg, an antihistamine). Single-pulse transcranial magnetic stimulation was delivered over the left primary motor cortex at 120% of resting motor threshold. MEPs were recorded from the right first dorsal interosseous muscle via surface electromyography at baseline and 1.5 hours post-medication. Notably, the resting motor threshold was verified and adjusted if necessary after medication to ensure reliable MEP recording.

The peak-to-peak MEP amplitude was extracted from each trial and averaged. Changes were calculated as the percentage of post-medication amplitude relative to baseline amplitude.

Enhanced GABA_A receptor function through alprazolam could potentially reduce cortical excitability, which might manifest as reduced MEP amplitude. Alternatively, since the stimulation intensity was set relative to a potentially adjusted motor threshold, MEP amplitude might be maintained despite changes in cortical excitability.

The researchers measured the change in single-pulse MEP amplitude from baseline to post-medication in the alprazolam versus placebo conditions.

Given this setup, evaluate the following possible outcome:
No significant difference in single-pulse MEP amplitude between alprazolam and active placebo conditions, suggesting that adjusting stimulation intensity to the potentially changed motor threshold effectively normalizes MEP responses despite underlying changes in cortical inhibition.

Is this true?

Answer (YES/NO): YES